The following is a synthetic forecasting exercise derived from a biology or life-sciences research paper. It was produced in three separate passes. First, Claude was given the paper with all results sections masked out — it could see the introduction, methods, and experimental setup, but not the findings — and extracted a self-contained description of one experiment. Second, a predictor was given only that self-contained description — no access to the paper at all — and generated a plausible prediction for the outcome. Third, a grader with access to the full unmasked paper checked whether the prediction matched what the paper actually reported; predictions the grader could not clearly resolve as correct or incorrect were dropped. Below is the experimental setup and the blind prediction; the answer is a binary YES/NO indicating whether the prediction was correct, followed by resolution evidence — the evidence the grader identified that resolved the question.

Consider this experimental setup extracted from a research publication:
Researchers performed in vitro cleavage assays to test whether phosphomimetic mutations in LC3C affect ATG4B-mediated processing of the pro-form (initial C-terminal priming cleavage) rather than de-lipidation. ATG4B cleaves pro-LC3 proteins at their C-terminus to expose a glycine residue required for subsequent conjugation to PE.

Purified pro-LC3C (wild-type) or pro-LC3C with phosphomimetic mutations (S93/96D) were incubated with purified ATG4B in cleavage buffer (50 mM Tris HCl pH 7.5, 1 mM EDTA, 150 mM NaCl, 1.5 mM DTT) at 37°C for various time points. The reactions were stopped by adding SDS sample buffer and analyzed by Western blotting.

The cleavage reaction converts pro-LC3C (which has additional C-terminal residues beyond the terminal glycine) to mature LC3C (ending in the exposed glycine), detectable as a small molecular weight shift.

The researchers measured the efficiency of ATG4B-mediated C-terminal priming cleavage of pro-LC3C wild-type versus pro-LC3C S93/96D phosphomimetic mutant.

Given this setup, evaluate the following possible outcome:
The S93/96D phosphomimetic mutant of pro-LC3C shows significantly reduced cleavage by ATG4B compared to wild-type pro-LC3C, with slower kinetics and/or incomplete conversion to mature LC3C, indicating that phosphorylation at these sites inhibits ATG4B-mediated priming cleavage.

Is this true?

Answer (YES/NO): YES